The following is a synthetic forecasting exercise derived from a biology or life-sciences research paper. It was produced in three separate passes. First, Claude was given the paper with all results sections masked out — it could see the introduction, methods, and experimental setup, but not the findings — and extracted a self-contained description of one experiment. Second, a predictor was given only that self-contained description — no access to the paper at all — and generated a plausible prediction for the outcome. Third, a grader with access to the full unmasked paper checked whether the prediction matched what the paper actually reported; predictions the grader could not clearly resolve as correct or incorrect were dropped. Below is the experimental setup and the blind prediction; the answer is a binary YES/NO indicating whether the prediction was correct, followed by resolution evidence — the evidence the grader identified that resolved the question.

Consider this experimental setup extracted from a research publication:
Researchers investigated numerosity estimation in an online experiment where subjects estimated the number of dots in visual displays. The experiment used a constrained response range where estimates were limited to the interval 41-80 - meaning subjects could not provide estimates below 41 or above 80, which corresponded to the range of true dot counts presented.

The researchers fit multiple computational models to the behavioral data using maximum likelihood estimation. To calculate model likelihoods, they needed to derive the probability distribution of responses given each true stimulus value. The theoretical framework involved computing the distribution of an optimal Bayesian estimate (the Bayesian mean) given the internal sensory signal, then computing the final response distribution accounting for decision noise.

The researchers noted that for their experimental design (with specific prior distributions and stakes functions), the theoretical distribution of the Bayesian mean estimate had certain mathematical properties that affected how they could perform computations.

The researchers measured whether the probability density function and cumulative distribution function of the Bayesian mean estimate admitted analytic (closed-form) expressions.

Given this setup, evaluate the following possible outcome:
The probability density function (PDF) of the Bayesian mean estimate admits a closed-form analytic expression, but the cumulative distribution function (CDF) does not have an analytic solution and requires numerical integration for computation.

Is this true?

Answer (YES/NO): NO